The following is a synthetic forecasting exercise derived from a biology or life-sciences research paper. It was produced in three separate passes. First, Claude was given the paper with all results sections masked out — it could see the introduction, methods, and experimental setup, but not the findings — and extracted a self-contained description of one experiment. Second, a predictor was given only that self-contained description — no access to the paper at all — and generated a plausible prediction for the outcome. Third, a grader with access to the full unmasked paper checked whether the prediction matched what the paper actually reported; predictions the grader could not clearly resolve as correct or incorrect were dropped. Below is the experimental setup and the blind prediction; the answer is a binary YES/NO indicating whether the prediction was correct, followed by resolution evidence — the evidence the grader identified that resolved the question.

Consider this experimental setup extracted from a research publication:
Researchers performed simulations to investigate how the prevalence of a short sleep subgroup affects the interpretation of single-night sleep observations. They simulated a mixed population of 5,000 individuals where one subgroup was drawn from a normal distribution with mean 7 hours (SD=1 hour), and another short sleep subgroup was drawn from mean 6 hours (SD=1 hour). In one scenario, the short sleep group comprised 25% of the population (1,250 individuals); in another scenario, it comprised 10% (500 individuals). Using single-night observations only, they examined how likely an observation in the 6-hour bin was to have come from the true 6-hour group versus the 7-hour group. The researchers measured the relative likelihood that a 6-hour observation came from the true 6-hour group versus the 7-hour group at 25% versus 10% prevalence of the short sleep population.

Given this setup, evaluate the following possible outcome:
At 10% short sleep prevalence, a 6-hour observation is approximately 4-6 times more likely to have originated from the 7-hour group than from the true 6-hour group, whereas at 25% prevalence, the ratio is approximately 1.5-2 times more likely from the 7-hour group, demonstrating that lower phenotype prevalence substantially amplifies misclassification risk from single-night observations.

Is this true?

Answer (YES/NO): NO